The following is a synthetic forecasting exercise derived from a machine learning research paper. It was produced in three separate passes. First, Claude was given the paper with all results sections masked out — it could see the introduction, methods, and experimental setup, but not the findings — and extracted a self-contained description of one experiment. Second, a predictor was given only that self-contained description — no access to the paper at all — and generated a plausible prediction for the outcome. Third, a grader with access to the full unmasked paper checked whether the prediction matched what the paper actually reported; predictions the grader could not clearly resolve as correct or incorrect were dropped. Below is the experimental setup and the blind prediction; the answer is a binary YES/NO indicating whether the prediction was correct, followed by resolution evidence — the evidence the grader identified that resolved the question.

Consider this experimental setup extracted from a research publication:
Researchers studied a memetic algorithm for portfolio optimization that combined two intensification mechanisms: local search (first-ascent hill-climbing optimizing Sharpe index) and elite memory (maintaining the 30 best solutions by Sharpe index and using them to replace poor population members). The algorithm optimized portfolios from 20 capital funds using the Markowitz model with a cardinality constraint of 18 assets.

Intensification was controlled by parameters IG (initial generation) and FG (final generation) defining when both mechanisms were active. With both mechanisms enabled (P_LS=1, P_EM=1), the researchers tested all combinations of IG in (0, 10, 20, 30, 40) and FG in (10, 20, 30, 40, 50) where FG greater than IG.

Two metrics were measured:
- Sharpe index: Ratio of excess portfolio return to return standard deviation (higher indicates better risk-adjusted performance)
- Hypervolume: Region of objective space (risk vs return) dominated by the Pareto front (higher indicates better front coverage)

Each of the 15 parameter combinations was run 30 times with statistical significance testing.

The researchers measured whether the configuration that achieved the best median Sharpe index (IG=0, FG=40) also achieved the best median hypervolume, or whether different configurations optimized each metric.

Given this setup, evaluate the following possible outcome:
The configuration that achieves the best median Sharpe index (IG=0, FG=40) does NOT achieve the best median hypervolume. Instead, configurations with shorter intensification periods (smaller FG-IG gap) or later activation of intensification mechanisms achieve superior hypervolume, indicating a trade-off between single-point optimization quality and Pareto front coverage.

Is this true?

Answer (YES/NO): YES